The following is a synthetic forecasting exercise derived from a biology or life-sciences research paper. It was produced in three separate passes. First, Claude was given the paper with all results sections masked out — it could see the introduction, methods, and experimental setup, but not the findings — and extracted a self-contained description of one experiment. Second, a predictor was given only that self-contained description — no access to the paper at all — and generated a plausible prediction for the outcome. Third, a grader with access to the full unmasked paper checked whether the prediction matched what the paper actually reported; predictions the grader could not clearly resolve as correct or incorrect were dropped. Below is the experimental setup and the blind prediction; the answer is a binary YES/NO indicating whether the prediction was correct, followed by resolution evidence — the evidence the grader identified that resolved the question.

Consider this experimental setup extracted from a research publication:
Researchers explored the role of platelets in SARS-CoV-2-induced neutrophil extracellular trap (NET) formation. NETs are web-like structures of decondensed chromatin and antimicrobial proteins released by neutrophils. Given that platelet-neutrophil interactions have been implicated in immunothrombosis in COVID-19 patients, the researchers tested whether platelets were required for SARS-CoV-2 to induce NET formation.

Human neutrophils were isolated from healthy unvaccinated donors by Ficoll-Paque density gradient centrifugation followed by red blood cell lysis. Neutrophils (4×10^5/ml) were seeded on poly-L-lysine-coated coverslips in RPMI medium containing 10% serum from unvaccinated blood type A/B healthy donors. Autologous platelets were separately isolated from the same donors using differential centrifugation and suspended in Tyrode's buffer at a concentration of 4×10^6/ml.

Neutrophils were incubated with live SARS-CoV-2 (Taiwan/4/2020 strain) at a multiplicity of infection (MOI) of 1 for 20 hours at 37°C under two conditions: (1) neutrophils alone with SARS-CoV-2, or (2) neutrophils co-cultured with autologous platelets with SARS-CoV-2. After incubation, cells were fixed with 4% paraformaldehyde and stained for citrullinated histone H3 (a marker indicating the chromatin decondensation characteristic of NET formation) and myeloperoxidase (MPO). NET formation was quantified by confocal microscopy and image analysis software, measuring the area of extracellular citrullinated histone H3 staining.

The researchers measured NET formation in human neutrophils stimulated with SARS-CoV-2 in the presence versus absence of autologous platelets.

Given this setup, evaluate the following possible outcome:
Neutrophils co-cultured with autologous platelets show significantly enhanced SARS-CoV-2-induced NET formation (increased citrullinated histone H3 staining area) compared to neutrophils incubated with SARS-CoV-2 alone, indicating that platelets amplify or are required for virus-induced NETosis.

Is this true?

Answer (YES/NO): YES